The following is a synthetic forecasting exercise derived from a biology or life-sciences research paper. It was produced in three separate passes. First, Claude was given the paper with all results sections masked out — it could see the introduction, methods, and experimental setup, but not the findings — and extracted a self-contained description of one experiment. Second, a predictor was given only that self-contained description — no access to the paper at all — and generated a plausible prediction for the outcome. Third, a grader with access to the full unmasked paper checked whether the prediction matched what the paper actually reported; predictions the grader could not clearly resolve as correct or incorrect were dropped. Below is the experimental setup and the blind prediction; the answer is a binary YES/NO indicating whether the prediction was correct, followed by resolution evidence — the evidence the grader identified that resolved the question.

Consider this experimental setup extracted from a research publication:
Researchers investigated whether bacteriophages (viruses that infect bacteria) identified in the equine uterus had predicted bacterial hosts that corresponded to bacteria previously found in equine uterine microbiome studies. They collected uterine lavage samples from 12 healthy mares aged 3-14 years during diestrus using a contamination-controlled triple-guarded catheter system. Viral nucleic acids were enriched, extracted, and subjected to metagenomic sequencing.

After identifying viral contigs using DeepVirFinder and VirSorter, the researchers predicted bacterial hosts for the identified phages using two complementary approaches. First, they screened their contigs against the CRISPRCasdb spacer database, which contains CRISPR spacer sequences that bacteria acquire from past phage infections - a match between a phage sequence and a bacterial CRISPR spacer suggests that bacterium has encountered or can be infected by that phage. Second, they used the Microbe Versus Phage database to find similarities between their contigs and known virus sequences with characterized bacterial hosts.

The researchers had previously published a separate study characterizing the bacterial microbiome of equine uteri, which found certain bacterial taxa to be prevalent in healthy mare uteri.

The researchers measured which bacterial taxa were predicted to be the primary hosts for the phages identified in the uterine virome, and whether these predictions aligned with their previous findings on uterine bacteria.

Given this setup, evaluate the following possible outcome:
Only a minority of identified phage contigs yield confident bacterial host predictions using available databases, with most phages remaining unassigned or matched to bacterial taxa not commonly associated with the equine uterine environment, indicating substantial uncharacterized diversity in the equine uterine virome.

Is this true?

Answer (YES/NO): NO